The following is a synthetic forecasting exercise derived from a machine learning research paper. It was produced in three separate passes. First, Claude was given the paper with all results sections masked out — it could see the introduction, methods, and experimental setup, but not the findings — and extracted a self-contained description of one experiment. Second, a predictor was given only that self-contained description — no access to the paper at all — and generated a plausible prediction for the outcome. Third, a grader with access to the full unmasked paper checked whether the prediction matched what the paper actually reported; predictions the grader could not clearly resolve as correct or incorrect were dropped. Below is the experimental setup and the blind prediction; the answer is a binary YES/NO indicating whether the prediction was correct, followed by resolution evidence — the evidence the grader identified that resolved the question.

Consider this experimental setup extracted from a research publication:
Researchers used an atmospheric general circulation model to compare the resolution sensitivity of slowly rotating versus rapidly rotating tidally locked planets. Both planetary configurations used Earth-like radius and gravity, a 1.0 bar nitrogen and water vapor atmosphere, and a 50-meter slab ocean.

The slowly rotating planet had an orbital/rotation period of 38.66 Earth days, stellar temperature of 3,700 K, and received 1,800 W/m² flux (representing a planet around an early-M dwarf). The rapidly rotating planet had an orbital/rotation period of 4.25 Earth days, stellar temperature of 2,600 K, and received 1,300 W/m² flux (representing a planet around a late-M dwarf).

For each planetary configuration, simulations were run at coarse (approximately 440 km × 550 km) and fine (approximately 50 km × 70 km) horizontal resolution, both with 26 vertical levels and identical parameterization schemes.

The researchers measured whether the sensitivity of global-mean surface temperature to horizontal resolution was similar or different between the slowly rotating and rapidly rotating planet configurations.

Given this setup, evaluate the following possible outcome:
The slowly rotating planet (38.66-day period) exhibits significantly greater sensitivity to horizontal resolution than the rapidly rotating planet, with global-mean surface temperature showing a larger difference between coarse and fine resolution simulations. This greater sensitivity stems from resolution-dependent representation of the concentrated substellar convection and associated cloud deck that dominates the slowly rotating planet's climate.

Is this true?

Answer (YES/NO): YES